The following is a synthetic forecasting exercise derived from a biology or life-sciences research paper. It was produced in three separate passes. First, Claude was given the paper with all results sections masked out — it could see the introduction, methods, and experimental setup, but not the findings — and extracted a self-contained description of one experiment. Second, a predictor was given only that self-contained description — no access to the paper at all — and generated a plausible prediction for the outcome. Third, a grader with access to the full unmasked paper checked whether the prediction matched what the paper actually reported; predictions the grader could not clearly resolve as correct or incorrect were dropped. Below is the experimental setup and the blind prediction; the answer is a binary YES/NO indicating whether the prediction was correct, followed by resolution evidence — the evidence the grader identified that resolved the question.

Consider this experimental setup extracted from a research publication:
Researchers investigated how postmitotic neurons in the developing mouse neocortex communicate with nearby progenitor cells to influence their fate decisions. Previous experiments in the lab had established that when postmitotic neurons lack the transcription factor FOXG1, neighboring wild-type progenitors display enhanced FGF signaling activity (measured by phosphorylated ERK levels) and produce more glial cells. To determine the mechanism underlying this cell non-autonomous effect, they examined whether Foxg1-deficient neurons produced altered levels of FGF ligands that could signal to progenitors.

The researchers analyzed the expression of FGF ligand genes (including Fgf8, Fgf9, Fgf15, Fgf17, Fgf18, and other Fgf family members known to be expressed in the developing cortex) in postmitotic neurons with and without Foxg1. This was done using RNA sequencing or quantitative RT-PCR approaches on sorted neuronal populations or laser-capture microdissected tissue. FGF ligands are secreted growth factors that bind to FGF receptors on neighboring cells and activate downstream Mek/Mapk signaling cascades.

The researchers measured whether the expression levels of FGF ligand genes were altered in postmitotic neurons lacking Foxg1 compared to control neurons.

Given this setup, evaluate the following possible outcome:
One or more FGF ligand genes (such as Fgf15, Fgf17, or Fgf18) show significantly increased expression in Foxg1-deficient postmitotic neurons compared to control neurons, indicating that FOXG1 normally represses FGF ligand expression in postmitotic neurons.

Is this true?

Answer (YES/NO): YES